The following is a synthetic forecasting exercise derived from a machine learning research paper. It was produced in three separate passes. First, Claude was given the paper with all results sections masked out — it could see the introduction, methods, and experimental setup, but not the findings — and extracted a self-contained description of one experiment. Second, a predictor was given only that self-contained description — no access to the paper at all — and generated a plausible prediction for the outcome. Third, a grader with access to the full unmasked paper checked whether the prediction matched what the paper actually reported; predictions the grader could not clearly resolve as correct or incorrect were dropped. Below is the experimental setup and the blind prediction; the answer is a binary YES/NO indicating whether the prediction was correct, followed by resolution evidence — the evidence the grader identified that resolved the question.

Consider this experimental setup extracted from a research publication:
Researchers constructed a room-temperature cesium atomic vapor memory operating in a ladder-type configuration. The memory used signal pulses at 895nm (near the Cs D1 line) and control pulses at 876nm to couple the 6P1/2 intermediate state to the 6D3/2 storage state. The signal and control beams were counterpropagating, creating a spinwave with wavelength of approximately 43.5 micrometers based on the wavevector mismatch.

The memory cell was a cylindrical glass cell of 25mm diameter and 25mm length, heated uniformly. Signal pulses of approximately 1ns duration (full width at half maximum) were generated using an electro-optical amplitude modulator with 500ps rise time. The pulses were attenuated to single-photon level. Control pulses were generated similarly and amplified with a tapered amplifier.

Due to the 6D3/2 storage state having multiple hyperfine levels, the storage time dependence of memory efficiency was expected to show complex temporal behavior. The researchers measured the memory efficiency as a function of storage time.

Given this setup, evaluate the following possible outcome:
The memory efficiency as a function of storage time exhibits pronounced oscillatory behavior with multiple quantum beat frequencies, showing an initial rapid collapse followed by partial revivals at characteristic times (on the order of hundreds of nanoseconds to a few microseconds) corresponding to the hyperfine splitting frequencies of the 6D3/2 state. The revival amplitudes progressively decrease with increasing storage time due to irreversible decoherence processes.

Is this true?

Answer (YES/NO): NO